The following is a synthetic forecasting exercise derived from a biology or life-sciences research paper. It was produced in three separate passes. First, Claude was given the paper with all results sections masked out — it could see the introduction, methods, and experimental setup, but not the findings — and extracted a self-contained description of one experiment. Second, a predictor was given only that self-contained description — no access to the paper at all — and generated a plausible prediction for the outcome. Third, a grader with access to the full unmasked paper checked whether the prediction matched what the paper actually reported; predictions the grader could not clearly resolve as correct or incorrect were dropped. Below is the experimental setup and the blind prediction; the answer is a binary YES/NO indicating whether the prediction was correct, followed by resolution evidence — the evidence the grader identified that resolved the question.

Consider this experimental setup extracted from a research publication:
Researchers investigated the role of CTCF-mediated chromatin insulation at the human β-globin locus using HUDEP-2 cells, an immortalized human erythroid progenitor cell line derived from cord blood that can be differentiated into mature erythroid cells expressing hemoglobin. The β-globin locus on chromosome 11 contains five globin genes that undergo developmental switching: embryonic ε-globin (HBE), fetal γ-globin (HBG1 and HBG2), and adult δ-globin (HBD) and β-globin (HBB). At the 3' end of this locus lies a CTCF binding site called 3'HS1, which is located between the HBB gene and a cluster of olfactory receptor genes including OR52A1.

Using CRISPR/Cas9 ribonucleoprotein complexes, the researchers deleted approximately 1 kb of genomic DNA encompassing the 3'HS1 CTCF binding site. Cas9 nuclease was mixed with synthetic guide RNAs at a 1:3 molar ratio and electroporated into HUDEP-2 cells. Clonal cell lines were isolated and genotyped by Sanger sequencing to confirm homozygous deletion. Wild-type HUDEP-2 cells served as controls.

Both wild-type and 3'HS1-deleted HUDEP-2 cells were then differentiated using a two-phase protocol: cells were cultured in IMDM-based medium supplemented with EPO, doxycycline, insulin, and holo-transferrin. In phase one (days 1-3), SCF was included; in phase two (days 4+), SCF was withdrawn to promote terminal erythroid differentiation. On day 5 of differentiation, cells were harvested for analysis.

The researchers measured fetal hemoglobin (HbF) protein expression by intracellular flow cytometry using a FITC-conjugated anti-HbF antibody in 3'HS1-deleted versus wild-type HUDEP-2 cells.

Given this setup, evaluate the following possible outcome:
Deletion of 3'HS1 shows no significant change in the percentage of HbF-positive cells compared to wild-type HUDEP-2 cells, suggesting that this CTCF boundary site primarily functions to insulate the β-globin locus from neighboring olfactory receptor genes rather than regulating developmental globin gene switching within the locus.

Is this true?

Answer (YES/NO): NO